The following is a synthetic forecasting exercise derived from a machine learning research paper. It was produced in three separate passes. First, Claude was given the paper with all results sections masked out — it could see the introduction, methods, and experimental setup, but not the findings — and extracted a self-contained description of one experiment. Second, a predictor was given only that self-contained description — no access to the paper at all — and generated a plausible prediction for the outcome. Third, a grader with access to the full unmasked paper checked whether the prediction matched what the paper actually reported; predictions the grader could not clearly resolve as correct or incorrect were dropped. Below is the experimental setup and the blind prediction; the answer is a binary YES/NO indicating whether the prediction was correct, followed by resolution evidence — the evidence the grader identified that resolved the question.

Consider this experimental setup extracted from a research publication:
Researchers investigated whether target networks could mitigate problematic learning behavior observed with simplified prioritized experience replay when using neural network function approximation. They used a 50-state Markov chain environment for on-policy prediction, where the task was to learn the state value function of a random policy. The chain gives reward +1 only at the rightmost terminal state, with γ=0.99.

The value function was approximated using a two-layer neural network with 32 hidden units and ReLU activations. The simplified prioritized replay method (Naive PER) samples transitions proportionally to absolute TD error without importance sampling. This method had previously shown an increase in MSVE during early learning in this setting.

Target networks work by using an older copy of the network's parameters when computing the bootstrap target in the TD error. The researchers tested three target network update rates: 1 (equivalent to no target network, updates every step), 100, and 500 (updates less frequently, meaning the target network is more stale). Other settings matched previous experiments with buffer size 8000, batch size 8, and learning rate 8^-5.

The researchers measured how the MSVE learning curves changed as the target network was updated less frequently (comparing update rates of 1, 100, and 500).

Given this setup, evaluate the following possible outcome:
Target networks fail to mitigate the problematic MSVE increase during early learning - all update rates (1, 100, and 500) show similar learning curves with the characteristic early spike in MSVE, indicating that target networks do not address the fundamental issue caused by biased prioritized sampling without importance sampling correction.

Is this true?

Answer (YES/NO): NO